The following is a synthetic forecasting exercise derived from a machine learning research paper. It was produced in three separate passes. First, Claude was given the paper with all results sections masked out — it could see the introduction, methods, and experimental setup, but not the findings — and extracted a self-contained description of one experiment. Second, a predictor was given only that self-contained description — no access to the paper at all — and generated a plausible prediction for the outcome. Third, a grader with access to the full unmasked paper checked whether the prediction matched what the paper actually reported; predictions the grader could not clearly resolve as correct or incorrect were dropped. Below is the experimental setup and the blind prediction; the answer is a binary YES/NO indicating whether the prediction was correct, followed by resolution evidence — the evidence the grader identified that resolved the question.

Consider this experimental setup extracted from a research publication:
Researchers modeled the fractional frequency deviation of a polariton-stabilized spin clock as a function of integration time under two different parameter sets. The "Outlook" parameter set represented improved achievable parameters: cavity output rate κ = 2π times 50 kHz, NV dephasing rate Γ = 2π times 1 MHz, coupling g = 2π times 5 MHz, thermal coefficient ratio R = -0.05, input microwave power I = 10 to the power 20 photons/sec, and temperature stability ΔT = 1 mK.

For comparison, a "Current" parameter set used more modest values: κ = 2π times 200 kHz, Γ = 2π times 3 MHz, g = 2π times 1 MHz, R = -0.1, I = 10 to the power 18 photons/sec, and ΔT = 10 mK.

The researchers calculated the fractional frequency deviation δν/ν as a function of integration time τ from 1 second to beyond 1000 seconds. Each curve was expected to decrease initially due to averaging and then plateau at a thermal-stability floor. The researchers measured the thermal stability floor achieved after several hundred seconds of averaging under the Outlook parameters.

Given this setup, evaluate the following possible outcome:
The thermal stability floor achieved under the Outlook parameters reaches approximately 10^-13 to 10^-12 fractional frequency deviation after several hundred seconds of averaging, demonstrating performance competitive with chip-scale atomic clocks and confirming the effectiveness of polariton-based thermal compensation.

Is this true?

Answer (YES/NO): NO